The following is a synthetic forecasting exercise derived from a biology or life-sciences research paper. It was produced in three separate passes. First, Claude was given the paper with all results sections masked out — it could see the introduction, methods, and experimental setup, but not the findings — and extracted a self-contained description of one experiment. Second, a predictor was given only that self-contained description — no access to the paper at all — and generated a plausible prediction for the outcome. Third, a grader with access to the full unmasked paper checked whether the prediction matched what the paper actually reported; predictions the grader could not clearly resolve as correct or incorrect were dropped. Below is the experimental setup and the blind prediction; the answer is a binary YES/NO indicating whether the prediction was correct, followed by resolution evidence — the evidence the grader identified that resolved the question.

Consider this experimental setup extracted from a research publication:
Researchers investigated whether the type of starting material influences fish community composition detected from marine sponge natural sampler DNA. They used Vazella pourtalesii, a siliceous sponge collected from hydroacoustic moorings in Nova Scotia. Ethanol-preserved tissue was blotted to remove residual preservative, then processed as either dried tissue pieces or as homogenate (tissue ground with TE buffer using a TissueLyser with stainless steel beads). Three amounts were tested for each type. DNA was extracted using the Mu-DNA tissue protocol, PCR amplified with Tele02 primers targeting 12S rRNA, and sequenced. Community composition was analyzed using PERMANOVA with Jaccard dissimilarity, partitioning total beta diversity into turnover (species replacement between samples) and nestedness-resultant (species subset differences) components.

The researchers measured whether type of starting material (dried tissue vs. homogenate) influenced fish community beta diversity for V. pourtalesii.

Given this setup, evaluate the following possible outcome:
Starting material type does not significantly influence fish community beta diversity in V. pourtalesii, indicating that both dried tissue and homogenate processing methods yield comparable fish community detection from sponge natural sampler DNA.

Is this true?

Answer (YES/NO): NO